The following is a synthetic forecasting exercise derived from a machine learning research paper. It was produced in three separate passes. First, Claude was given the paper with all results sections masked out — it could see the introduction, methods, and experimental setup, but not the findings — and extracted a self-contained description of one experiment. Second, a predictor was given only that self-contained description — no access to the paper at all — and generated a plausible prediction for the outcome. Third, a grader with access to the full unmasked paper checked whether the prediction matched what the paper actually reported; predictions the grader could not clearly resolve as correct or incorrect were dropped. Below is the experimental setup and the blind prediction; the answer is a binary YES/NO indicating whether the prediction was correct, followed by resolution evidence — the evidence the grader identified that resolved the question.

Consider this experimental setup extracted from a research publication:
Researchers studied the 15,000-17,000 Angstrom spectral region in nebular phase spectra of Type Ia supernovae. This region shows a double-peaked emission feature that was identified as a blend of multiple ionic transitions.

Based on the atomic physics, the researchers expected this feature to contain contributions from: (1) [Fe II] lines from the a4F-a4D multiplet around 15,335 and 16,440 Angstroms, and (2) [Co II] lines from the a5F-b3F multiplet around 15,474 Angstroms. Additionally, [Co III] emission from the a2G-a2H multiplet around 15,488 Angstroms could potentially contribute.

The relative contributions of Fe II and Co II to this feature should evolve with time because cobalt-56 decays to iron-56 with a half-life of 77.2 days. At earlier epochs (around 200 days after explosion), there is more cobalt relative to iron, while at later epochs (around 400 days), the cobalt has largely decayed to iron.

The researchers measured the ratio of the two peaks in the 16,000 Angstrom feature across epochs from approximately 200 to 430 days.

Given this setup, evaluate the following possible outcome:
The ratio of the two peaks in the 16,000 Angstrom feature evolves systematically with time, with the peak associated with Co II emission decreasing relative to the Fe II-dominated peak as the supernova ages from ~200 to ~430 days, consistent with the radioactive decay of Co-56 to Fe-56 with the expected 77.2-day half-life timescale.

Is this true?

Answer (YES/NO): YES